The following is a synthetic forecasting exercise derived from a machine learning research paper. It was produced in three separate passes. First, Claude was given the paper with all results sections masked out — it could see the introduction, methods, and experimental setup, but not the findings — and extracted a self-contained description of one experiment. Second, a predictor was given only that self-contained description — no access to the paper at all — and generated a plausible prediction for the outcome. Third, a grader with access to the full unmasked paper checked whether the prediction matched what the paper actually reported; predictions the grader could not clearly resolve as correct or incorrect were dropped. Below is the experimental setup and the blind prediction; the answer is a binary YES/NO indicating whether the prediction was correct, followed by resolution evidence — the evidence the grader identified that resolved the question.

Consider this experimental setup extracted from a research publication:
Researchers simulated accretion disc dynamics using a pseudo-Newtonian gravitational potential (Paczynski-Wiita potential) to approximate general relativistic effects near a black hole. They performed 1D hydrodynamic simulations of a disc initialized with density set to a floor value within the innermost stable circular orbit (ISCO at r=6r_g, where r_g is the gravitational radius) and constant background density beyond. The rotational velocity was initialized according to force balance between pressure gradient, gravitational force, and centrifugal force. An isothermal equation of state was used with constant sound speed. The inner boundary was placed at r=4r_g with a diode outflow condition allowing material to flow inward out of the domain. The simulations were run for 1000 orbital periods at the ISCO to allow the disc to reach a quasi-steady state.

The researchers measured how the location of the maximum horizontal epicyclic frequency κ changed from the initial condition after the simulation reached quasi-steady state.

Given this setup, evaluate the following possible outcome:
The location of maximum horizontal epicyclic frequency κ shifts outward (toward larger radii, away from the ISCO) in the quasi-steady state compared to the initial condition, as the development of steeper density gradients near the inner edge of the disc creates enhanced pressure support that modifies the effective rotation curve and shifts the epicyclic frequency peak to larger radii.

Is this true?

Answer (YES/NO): YES